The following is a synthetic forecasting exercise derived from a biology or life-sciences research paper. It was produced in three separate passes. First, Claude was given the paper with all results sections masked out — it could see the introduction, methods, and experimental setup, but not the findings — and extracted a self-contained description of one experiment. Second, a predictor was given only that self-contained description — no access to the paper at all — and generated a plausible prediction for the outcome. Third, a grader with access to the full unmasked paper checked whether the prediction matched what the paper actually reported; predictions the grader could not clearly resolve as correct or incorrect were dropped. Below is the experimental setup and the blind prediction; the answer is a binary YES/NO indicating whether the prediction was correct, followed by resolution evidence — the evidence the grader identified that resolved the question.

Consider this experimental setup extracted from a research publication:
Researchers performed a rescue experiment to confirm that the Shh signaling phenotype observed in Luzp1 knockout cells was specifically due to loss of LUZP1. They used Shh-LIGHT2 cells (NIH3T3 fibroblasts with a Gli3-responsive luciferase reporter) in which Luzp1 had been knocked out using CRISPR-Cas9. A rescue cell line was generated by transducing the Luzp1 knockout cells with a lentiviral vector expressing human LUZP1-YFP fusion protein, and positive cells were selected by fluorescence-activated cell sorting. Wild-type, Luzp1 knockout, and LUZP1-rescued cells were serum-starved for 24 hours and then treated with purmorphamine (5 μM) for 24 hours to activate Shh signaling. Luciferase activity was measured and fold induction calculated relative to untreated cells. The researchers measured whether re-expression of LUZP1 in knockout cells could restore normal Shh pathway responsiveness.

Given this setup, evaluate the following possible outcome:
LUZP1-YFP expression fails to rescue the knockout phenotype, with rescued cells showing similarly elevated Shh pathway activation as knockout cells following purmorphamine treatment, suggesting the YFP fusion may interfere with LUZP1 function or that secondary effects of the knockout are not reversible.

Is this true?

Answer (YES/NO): NO